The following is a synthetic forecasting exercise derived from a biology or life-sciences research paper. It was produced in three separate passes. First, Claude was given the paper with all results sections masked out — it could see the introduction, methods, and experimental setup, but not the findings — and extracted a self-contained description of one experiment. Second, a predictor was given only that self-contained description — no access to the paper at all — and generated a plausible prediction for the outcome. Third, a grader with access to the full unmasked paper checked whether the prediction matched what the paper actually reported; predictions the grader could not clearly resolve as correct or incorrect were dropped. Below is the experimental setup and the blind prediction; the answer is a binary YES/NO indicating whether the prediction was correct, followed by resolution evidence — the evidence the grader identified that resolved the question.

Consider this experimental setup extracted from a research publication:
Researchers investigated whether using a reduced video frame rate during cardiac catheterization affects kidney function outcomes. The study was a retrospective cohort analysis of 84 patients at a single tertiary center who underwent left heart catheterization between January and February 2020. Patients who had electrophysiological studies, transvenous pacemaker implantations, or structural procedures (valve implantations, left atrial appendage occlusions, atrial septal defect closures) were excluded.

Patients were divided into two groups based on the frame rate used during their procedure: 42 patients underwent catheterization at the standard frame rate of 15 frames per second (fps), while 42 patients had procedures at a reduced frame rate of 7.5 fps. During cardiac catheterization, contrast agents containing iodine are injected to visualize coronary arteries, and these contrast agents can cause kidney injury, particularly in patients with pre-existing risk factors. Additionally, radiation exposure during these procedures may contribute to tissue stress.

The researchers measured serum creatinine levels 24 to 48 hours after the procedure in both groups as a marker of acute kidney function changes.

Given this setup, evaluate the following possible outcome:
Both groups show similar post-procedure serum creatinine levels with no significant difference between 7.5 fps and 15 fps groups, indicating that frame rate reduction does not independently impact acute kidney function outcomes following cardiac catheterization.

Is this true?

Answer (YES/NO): YES